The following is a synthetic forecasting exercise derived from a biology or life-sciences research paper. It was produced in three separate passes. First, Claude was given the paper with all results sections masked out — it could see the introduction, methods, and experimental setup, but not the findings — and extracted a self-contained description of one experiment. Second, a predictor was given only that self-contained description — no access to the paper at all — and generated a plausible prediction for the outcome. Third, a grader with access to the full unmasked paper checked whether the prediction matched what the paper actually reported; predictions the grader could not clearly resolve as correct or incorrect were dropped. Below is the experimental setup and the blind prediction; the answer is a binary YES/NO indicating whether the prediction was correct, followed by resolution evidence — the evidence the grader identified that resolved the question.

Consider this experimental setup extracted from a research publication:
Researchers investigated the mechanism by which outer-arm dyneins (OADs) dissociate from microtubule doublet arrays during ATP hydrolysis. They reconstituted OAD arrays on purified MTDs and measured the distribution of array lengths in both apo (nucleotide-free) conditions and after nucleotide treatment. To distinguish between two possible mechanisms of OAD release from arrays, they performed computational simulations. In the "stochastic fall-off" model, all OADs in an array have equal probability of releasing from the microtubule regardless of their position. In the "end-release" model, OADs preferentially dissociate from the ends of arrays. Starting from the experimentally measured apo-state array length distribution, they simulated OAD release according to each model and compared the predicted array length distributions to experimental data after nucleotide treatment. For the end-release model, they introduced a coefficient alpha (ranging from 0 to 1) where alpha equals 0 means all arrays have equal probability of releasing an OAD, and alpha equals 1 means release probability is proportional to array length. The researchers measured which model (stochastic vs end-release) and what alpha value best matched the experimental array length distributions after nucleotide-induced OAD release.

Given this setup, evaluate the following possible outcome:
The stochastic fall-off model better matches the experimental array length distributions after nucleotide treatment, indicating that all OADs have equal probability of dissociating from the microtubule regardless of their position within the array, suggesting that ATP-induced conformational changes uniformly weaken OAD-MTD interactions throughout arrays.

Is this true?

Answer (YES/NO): NO